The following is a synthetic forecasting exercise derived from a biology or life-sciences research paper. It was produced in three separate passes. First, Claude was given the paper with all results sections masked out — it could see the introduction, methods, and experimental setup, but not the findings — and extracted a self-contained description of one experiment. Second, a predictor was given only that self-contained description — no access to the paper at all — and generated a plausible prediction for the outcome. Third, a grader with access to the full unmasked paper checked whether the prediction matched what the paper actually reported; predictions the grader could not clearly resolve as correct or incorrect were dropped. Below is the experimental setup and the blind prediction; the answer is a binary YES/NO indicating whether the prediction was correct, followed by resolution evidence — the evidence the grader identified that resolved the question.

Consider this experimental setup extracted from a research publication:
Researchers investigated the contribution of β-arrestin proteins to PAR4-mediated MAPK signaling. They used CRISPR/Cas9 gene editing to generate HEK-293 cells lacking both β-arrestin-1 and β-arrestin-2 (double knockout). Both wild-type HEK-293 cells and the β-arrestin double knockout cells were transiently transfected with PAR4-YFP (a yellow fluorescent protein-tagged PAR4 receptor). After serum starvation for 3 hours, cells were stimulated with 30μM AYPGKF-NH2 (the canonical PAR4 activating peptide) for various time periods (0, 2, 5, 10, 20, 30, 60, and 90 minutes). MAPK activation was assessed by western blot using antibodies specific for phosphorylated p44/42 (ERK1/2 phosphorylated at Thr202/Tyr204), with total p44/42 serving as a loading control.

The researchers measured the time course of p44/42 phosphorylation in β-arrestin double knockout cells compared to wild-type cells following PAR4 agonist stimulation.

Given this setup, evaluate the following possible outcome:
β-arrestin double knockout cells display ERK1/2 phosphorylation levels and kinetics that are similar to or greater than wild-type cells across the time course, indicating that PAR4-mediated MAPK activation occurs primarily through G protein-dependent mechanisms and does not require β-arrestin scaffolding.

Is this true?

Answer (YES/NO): YES